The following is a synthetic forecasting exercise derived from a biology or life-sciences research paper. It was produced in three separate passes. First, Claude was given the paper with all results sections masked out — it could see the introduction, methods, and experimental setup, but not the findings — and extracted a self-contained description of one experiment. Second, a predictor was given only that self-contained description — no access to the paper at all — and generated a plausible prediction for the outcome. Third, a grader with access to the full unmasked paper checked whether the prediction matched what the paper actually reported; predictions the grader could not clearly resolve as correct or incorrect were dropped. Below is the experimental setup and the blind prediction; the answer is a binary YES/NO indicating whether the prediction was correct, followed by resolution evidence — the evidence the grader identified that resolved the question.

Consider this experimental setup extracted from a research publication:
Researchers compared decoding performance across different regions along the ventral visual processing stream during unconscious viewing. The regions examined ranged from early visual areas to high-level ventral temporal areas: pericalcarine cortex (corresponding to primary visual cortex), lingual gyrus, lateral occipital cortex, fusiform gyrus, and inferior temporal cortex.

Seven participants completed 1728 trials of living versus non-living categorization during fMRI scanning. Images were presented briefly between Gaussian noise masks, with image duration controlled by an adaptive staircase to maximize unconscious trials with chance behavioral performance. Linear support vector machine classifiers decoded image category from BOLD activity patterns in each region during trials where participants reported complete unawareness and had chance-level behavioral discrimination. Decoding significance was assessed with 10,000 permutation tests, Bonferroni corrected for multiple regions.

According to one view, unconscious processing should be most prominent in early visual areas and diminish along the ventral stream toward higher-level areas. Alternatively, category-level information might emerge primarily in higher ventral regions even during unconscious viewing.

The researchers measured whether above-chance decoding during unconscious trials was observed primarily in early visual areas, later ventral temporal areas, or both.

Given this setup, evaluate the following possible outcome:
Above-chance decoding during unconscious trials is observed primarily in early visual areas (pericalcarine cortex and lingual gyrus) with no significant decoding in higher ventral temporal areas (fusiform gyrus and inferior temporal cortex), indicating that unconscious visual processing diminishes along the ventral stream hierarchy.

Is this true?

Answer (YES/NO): NO